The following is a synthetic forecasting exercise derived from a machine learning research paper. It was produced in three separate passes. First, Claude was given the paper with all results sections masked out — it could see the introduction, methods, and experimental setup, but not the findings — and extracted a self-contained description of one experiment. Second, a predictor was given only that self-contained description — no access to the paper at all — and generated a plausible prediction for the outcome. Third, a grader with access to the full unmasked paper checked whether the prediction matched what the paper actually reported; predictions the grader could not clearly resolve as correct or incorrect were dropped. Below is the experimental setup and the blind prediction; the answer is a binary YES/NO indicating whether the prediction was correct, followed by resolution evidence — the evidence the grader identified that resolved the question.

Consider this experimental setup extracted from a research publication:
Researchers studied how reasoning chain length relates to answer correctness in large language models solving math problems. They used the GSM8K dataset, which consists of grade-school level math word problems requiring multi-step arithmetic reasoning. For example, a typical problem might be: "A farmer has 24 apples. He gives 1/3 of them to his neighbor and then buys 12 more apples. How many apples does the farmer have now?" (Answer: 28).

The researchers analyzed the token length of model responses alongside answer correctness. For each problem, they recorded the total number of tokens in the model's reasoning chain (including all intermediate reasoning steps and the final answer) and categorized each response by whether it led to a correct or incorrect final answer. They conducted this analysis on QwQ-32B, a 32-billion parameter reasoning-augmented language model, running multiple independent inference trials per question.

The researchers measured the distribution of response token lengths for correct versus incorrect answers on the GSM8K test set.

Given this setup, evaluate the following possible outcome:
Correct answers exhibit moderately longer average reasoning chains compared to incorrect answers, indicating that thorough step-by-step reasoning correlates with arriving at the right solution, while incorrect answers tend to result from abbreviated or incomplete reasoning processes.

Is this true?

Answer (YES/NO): NO